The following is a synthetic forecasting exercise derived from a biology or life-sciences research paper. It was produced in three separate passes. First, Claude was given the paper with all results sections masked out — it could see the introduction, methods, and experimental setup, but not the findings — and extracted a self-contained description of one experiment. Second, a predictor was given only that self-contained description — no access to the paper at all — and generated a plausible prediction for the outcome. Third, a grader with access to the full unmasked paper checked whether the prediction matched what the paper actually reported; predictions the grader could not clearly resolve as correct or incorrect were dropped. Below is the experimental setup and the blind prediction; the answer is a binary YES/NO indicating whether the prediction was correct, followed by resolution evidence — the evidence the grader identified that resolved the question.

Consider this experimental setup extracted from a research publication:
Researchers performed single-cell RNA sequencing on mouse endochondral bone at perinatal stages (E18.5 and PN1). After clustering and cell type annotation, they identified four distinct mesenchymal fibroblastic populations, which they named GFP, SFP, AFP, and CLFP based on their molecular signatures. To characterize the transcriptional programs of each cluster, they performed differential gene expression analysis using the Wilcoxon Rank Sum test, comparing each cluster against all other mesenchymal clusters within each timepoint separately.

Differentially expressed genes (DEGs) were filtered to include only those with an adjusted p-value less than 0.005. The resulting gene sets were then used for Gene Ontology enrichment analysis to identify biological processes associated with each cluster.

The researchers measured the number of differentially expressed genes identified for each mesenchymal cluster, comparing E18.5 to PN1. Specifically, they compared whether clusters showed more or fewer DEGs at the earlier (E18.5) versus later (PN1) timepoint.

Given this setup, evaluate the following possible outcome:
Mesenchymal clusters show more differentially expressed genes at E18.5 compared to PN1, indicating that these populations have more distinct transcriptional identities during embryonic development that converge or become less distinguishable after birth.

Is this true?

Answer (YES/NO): NO